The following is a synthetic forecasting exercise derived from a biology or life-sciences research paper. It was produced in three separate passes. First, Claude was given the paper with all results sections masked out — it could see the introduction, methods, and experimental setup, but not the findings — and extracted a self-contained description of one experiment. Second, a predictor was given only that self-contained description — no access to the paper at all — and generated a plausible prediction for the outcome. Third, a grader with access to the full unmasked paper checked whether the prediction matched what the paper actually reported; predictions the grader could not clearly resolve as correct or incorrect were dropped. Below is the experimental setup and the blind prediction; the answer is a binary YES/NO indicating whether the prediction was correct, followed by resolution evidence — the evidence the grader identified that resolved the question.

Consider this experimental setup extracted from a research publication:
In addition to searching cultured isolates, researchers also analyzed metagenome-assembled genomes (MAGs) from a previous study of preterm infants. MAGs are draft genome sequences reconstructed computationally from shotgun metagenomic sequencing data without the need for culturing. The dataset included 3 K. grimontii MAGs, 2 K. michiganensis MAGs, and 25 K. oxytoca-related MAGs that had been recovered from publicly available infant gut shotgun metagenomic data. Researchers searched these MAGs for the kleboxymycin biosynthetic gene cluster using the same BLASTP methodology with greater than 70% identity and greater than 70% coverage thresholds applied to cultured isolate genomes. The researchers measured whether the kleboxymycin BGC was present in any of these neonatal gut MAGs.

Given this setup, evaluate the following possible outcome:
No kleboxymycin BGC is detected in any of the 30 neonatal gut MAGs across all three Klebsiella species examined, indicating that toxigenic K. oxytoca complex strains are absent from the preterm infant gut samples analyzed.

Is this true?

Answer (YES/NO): NO